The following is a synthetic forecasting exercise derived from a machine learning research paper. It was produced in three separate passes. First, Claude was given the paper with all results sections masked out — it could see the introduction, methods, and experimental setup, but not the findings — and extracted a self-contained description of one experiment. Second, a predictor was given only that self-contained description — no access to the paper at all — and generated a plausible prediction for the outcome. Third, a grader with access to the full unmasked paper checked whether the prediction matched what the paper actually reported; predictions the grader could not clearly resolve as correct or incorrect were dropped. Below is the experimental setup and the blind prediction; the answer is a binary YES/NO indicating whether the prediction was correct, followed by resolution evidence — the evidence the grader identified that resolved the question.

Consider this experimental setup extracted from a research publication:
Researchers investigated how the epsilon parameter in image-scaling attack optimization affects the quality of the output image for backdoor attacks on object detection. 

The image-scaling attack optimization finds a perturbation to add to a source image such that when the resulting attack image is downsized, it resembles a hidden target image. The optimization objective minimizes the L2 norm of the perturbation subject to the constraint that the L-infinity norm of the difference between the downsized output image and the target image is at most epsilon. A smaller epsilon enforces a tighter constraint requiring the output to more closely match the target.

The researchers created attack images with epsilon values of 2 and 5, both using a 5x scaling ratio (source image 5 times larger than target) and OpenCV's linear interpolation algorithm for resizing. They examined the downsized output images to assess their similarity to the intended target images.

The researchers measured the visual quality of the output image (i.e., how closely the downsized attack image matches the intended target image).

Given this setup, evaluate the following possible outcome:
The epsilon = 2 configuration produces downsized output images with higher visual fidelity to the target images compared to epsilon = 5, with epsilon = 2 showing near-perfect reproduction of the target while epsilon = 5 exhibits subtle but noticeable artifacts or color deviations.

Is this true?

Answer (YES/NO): YES